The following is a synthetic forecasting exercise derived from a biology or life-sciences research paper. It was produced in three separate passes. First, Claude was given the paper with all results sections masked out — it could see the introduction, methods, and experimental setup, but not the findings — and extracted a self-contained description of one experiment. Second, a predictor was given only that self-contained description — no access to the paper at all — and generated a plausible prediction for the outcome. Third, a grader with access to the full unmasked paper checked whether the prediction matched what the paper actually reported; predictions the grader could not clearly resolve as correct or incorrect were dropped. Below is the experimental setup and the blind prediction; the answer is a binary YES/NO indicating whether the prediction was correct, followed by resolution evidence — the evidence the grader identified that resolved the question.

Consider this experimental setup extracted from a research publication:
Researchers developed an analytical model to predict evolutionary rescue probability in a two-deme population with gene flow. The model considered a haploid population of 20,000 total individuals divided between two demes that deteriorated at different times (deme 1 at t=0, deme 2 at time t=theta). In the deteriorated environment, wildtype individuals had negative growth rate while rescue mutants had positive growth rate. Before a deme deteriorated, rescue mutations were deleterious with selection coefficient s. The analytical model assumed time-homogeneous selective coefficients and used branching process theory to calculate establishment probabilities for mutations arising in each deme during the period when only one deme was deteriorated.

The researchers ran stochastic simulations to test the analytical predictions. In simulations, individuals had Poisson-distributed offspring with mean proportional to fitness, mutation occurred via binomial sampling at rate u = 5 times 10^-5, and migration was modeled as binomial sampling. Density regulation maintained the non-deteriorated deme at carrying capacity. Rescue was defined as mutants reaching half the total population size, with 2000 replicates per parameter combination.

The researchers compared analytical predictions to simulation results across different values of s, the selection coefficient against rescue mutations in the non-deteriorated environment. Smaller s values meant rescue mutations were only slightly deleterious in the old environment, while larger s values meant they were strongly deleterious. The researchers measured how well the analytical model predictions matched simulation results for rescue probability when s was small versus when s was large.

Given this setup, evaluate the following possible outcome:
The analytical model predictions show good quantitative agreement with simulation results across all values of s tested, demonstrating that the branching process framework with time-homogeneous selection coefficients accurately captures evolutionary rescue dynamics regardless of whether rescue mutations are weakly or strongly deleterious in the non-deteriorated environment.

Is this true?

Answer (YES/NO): NO